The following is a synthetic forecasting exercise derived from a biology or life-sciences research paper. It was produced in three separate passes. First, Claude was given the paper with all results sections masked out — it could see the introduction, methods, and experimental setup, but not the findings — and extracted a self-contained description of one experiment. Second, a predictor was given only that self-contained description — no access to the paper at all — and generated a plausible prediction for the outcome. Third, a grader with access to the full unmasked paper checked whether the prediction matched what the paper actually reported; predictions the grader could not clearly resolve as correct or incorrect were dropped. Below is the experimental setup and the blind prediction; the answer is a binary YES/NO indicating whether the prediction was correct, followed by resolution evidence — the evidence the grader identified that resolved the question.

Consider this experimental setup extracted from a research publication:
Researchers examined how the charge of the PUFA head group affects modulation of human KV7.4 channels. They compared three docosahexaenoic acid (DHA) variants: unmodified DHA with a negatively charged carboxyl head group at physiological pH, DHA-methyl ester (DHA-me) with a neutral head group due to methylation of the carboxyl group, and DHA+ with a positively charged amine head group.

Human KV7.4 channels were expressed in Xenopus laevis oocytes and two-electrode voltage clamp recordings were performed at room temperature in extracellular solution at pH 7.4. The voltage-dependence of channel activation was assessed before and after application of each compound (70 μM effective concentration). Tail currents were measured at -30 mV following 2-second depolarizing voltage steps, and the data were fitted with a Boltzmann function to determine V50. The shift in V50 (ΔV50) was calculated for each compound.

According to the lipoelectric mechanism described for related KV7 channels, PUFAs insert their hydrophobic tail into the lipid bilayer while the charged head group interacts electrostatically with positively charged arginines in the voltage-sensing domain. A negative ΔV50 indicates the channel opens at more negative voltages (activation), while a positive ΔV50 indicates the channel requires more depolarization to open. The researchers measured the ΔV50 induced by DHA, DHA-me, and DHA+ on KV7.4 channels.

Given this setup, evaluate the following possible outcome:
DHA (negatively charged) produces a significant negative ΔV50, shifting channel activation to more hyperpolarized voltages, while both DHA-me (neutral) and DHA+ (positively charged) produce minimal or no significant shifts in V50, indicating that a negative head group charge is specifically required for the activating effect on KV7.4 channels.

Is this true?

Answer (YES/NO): NO